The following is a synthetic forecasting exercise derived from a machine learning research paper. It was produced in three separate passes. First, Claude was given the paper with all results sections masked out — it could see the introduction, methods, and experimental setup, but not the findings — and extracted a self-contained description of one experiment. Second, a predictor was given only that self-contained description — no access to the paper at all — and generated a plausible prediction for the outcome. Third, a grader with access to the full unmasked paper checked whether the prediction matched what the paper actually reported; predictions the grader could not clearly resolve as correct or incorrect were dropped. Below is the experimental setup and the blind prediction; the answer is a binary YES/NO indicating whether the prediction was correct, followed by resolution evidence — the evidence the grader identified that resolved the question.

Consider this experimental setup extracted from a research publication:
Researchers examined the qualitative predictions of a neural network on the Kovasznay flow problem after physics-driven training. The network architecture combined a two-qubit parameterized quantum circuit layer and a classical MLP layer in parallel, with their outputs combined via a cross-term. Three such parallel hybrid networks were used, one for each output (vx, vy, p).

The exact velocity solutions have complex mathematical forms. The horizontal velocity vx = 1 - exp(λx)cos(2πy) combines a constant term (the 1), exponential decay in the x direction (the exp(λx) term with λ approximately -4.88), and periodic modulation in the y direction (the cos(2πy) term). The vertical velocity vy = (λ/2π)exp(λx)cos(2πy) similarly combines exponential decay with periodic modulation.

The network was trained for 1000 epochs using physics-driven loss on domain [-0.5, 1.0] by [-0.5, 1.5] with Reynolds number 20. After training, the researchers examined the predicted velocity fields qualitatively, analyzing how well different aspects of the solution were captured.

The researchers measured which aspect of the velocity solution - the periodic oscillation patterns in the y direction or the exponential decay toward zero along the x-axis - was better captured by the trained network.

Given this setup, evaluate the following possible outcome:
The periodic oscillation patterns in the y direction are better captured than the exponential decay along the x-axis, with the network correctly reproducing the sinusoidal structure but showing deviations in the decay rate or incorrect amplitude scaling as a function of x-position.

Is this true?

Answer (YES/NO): YES